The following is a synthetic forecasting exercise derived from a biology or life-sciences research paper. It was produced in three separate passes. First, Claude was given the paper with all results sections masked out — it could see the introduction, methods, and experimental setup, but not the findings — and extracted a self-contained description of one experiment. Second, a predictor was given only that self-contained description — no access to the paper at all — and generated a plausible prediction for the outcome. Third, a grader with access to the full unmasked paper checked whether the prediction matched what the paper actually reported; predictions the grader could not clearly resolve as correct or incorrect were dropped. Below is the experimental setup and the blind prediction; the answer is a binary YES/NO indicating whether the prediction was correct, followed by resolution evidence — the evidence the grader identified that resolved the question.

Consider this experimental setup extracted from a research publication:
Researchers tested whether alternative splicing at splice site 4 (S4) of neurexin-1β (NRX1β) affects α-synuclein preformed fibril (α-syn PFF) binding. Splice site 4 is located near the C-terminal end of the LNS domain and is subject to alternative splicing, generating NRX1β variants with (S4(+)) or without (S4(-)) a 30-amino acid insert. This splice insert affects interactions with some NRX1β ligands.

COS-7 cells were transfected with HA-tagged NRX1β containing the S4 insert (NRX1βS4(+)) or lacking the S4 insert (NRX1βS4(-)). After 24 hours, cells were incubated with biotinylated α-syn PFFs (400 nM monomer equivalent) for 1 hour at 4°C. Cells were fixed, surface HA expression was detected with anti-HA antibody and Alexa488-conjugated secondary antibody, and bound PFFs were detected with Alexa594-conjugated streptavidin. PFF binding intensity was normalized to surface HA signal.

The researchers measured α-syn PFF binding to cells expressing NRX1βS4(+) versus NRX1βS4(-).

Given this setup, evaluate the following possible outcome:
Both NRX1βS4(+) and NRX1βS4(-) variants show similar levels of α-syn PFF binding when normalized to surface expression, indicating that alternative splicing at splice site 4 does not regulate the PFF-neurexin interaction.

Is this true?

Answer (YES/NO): YES